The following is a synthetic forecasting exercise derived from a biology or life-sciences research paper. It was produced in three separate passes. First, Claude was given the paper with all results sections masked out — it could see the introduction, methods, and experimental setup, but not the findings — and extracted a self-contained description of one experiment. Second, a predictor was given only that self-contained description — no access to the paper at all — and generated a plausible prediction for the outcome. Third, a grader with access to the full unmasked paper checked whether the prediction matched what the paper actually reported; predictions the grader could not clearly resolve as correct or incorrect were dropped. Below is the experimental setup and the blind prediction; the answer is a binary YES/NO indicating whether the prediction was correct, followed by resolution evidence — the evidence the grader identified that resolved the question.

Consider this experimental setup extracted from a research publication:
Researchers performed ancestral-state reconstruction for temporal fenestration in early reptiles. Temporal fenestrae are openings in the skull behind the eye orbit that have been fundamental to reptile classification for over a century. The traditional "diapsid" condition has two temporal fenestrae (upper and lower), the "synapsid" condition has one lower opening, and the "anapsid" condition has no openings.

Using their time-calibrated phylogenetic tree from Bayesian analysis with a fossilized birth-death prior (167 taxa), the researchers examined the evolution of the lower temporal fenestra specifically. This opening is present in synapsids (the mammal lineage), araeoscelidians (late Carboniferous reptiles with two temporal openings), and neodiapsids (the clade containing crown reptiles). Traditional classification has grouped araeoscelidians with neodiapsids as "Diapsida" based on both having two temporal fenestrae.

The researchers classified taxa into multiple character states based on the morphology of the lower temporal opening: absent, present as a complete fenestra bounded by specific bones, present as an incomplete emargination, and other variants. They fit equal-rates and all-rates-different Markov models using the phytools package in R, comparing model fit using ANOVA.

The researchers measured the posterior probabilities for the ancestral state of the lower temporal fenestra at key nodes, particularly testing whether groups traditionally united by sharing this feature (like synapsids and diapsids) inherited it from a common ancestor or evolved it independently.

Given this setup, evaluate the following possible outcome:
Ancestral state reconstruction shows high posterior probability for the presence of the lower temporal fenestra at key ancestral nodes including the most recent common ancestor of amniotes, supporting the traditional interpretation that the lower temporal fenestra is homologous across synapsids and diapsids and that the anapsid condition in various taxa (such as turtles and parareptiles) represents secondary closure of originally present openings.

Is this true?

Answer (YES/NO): YES